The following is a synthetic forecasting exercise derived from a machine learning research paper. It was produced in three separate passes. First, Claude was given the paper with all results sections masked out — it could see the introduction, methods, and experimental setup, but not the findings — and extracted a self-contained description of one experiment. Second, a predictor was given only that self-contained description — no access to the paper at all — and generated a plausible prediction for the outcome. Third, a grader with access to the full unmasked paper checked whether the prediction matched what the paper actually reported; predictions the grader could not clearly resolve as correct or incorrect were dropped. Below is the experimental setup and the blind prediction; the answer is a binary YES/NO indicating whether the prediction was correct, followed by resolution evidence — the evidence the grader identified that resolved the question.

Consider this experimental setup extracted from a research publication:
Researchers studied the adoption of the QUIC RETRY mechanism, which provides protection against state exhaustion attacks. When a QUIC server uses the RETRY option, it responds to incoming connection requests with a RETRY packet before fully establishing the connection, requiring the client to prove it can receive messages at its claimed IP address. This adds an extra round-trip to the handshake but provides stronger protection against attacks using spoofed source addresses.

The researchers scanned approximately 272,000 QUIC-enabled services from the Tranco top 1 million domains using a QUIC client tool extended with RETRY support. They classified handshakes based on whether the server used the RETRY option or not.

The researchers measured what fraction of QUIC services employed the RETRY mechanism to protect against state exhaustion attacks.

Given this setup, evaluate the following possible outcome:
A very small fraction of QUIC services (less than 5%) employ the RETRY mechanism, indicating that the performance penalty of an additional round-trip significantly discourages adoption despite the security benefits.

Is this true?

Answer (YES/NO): YES